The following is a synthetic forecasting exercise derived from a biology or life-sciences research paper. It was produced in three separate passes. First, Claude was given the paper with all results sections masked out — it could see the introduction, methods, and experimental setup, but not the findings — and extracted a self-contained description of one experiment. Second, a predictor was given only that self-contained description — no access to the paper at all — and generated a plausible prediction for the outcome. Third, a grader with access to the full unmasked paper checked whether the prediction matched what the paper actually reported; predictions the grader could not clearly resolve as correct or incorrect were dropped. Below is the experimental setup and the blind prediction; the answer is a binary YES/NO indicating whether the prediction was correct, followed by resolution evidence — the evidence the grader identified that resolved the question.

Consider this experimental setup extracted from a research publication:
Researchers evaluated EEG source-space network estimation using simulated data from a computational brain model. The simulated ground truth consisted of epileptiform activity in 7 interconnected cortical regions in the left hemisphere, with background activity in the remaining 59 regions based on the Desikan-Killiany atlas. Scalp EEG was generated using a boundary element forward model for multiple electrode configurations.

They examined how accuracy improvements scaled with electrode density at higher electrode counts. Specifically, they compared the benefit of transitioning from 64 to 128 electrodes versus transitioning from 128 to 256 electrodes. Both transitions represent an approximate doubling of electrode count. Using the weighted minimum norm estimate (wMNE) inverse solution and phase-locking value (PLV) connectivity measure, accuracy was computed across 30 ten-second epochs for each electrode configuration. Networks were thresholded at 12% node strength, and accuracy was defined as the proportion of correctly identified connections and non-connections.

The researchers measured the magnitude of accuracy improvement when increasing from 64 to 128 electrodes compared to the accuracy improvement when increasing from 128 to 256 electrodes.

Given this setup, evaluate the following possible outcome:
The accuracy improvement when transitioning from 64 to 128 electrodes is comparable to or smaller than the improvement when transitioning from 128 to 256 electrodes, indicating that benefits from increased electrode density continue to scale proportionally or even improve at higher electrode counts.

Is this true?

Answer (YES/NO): NO